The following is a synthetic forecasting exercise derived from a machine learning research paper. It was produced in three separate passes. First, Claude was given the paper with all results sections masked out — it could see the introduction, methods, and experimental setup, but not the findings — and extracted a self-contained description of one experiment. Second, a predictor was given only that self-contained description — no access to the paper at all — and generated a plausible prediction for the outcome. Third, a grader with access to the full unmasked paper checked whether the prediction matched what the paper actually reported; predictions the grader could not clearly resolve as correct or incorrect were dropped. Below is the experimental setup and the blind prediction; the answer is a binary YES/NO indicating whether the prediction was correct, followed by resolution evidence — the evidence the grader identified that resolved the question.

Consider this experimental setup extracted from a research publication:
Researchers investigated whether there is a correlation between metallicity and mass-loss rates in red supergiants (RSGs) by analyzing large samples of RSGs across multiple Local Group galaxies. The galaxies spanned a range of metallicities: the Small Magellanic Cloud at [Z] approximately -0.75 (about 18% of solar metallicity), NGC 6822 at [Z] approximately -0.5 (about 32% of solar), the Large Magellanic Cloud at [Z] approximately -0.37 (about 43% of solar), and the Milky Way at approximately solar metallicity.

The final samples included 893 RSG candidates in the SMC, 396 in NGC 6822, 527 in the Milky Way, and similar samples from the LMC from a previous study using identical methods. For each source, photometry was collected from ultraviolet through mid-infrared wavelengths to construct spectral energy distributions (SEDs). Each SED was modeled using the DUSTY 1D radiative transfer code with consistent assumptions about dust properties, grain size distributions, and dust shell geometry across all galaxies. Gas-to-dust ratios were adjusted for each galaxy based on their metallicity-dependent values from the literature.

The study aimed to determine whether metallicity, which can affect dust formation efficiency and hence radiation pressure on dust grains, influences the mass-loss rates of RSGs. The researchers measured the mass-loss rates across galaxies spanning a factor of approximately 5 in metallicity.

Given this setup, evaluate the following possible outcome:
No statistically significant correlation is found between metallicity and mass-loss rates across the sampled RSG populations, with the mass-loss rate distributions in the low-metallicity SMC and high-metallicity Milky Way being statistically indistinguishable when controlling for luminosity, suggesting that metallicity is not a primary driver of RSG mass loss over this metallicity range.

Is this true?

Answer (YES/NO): YES